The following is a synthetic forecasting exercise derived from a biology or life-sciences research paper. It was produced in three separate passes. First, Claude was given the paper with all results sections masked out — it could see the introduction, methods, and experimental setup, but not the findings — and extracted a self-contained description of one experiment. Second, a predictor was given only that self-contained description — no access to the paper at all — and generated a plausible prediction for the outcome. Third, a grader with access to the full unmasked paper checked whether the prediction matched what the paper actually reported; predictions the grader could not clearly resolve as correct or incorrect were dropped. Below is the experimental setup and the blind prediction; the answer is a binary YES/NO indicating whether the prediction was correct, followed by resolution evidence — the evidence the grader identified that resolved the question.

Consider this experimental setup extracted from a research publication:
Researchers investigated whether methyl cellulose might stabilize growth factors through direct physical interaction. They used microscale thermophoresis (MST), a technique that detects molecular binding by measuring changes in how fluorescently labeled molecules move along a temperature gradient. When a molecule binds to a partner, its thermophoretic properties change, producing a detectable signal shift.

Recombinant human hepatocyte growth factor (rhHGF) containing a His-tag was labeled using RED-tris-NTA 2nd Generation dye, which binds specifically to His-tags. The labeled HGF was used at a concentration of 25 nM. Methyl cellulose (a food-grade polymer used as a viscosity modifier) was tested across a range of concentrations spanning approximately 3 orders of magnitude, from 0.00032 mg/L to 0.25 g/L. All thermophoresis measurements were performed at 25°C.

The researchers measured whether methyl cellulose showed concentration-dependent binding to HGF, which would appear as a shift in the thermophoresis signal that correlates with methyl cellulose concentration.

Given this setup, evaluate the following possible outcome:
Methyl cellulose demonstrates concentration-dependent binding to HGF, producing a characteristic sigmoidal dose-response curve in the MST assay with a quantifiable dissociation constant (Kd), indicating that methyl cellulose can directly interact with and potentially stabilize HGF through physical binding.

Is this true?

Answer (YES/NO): NO